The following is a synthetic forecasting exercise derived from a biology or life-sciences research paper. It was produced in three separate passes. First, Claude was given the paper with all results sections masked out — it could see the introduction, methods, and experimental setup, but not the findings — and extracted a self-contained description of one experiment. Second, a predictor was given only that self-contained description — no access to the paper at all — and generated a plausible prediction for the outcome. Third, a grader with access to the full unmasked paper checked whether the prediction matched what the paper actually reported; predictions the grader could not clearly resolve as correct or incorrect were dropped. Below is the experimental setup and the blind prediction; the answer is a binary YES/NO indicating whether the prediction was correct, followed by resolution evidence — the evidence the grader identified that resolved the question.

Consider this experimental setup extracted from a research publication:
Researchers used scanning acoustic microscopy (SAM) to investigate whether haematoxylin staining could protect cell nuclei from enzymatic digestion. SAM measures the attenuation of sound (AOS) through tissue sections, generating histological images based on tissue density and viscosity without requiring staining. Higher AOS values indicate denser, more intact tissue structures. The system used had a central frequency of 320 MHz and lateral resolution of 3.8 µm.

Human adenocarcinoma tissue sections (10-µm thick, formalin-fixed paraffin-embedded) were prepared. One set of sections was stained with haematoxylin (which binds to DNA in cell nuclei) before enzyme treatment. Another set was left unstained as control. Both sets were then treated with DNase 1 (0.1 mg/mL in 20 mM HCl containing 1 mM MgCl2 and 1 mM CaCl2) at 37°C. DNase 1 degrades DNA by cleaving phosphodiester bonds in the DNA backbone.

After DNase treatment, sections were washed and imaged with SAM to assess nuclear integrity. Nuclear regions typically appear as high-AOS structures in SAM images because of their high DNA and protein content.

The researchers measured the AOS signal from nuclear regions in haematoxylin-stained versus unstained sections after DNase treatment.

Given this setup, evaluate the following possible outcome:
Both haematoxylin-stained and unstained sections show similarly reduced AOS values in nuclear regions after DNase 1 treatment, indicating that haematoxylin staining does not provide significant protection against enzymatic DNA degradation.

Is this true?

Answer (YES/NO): NO